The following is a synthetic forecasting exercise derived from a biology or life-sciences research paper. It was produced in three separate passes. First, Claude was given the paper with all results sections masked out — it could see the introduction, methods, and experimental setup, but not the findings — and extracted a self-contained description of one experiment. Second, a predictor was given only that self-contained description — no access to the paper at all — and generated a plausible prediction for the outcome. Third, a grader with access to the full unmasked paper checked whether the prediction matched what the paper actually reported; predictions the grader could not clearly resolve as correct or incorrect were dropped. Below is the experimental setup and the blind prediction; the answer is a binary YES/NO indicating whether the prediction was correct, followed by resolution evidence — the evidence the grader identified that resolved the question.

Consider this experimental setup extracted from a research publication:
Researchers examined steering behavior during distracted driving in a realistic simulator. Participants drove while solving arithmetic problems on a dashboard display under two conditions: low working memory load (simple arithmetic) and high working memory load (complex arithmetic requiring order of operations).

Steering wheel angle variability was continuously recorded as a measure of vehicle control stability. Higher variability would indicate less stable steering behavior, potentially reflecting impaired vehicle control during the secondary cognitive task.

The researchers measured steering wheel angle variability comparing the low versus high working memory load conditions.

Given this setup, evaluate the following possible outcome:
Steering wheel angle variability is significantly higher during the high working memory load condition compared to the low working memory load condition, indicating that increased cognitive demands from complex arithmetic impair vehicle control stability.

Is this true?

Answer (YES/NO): NO